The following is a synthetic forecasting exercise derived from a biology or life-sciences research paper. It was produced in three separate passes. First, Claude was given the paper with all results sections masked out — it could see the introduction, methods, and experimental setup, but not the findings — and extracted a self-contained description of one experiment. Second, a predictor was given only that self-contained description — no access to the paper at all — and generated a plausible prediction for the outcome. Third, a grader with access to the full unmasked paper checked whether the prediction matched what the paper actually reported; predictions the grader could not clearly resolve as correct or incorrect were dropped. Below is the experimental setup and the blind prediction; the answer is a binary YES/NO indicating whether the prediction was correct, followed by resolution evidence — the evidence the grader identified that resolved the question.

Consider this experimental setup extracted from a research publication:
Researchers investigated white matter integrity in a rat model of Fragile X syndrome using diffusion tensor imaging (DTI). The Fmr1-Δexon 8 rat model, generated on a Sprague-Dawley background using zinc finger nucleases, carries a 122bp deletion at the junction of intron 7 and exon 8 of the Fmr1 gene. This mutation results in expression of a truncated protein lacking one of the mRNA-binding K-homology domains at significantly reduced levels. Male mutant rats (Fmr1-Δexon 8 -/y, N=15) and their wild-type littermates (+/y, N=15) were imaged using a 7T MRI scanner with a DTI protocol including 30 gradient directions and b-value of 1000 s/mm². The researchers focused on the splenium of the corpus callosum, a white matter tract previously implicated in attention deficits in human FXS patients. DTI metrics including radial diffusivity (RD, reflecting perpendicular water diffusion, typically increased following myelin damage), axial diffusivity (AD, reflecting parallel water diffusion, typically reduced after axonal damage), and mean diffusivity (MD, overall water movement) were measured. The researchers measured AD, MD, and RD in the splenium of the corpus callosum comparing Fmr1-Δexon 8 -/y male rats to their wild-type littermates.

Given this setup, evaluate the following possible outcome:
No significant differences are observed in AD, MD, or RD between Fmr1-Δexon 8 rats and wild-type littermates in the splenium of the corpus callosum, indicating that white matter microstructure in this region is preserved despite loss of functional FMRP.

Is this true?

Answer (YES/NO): NO